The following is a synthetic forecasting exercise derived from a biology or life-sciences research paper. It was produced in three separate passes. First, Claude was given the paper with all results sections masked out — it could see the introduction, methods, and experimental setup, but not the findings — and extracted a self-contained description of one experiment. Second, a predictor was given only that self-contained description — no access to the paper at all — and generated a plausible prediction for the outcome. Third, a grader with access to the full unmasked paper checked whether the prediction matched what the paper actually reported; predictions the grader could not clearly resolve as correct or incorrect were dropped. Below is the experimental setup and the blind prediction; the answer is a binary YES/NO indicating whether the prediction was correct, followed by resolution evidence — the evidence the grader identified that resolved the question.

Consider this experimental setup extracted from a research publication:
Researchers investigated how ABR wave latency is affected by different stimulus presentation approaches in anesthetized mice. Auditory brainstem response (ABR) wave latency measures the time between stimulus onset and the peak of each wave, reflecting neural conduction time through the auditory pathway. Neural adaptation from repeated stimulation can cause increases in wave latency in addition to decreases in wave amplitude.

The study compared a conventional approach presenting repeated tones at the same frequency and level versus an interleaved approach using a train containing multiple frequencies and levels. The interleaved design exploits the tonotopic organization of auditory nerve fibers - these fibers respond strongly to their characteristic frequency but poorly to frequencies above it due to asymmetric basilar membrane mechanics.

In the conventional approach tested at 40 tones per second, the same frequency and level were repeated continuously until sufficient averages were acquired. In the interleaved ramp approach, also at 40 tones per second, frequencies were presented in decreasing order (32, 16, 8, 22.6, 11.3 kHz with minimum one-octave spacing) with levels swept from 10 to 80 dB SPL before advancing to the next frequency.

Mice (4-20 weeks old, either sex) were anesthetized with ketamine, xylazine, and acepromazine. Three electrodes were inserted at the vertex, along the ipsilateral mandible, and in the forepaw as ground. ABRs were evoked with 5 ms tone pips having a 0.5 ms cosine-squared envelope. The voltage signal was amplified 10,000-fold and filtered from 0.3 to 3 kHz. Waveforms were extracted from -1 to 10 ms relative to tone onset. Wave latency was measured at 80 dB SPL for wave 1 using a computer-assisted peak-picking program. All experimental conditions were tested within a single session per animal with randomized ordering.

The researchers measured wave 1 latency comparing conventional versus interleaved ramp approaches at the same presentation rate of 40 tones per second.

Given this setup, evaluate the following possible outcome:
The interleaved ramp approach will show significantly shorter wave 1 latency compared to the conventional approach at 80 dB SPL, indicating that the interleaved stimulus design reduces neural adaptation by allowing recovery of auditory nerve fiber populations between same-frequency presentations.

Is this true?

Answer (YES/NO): NO